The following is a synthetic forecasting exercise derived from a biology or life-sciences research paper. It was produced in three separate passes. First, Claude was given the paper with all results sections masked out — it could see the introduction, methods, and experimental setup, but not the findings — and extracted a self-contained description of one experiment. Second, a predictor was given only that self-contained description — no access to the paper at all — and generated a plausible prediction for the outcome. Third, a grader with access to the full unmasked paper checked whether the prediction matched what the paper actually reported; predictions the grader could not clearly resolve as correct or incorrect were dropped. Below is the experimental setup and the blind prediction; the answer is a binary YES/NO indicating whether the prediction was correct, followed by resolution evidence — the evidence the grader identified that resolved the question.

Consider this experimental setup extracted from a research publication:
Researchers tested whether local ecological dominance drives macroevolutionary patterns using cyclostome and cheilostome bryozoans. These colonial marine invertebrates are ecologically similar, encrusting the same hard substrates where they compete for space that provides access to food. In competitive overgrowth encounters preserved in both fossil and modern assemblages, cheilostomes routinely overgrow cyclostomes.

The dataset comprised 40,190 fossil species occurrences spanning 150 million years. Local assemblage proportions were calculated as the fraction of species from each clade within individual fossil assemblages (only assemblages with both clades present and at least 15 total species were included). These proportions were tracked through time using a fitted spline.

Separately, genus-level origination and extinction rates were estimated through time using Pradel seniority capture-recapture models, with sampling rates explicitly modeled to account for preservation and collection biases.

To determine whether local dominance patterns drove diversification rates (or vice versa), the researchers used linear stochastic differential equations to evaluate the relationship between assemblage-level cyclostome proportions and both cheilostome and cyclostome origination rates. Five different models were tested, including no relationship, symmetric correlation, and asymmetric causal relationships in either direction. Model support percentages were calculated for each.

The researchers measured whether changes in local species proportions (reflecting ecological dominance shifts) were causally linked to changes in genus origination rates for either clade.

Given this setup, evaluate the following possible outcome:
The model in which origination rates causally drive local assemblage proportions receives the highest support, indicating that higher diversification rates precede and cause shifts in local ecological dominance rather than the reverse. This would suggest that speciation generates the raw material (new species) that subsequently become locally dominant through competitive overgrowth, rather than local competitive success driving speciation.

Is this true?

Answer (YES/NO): NO